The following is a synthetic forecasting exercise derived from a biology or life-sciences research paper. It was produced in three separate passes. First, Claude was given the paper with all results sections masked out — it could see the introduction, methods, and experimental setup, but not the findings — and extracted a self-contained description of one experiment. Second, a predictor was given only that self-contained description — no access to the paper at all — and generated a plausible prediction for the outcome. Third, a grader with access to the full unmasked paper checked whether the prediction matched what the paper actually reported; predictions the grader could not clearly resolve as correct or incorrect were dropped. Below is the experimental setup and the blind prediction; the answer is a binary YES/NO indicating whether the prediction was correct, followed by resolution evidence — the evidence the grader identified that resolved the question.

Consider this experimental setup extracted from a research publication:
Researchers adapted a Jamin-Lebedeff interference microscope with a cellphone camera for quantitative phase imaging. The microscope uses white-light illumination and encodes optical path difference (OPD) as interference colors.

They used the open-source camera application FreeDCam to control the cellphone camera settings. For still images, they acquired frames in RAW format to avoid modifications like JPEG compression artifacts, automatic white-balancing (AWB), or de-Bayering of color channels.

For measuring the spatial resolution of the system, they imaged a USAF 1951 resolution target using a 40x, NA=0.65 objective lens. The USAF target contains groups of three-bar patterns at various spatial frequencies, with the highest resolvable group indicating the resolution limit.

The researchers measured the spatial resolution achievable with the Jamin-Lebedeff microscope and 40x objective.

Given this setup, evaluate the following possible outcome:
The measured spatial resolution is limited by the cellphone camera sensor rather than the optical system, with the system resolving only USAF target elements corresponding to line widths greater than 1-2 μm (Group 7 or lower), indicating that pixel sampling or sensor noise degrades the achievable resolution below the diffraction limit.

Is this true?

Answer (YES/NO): NO